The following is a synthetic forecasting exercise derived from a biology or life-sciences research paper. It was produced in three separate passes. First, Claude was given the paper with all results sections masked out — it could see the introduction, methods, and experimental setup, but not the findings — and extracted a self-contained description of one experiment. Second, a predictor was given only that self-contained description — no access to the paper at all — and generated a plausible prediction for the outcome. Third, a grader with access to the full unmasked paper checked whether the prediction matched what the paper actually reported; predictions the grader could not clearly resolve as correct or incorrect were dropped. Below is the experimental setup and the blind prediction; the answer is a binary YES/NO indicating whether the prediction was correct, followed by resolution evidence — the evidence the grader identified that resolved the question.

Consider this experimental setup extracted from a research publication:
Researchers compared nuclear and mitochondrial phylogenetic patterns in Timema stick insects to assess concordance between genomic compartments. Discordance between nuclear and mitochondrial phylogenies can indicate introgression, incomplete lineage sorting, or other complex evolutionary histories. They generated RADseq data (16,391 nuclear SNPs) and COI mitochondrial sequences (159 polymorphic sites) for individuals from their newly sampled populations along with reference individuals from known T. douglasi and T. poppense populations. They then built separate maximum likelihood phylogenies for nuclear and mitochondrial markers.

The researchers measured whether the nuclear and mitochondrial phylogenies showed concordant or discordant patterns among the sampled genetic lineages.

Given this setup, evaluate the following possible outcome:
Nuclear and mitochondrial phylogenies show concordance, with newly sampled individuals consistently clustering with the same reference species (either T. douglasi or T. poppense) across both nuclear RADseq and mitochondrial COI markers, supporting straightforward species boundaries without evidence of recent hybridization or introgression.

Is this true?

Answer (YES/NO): NO